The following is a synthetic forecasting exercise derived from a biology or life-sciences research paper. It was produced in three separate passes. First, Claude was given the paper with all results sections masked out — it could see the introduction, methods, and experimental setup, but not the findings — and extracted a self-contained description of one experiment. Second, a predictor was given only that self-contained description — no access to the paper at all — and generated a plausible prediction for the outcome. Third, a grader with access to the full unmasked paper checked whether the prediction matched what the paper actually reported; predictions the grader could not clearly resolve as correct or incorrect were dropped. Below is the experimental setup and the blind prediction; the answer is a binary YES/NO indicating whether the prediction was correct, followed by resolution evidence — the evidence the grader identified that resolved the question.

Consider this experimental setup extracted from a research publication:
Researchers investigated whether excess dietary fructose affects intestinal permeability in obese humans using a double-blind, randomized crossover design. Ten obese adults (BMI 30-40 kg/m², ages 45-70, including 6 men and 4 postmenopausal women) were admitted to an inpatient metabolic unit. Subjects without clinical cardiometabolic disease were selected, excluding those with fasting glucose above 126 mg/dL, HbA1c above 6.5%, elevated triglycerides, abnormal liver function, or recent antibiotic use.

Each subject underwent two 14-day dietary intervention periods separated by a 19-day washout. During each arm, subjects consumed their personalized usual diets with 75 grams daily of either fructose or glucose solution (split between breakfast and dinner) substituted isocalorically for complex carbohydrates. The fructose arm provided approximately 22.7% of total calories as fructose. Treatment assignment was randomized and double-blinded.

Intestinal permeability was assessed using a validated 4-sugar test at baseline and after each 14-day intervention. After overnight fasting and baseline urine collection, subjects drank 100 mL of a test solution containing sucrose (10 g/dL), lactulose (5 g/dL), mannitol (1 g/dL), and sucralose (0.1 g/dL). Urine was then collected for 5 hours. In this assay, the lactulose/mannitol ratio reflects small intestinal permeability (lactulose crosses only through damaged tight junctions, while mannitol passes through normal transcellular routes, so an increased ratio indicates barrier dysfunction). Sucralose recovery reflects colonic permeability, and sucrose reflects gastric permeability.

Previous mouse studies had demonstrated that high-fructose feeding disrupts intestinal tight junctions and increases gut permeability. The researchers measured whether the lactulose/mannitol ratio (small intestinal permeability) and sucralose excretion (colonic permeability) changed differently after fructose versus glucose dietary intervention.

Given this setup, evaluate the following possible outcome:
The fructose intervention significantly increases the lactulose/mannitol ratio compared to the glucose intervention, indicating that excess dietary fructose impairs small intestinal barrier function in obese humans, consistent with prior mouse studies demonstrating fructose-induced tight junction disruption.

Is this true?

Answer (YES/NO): NO